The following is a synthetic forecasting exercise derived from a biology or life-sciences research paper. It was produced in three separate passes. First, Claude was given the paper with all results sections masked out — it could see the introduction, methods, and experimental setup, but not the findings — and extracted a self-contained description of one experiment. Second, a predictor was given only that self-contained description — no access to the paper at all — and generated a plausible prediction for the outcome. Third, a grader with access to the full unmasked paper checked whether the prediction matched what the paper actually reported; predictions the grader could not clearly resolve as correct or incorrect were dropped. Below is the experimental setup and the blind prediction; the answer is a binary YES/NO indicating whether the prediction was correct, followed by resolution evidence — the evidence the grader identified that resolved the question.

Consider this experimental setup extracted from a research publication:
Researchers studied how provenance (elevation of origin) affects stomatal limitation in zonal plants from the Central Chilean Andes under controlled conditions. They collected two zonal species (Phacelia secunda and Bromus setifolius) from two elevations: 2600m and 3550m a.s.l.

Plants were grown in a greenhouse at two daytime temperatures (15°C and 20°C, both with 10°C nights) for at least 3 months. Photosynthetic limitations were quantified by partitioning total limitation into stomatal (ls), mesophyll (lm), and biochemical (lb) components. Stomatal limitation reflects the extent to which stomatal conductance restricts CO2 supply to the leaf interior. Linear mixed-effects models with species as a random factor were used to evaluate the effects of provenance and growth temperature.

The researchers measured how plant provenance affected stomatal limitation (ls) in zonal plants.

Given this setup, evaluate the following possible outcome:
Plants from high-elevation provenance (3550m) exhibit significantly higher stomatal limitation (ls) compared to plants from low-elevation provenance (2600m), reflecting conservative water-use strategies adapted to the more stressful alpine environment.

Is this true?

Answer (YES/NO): NO